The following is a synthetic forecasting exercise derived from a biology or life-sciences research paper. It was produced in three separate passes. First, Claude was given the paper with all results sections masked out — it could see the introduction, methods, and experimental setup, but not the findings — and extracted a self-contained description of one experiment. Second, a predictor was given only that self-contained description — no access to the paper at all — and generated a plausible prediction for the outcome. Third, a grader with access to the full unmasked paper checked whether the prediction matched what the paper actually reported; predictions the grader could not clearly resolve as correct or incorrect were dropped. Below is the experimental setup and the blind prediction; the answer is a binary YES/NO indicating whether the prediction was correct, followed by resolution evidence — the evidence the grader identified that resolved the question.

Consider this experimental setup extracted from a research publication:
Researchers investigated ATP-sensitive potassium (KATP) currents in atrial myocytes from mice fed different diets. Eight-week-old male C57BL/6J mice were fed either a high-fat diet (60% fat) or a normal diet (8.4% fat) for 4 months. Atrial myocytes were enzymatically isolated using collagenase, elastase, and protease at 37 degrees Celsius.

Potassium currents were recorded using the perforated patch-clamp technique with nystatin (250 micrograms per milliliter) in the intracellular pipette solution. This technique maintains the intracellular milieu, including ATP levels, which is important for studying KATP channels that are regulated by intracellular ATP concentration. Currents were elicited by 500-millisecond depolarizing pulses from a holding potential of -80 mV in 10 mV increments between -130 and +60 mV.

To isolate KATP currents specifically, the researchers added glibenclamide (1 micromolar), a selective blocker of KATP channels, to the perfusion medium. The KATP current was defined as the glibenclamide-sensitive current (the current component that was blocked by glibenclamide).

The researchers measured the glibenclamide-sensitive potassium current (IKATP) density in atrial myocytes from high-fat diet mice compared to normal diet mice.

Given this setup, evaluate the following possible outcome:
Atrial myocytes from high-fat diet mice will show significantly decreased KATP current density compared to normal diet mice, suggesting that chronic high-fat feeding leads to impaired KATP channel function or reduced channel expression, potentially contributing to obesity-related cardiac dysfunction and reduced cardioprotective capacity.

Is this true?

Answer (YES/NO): NO